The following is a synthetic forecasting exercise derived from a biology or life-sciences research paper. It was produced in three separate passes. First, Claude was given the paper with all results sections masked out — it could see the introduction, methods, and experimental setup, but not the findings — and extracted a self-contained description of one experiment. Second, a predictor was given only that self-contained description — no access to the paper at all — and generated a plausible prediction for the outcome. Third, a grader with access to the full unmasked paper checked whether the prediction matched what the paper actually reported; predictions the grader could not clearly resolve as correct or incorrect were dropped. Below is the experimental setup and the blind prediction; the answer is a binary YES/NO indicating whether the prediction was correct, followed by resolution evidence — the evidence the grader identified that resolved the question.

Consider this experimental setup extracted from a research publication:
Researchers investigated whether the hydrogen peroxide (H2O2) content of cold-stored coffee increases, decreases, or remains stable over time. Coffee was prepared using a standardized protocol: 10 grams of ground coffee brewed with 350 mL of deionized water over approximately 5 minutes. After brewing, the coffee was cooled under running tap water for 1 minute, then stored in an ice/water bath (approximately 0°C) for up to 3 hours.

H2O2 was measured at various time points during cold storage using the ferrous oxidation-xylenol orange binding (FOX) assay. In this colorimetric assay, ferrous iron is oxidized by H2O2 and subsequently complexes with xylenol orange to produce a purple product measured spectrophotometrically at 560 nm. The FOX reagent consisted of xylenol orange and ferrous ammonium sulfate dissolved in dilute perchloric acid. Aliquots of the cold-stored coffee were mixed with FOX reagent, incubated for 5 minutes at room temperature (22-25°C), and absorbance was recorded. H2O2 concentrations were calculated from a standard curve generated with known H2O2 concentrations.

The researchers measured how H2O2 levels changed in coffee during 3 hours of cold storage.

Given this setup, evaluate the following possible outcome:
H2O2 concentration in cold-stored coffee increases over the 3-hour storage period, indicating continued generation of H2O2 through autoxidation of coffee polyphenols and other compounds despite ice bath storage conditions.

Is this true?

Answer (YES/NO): YES